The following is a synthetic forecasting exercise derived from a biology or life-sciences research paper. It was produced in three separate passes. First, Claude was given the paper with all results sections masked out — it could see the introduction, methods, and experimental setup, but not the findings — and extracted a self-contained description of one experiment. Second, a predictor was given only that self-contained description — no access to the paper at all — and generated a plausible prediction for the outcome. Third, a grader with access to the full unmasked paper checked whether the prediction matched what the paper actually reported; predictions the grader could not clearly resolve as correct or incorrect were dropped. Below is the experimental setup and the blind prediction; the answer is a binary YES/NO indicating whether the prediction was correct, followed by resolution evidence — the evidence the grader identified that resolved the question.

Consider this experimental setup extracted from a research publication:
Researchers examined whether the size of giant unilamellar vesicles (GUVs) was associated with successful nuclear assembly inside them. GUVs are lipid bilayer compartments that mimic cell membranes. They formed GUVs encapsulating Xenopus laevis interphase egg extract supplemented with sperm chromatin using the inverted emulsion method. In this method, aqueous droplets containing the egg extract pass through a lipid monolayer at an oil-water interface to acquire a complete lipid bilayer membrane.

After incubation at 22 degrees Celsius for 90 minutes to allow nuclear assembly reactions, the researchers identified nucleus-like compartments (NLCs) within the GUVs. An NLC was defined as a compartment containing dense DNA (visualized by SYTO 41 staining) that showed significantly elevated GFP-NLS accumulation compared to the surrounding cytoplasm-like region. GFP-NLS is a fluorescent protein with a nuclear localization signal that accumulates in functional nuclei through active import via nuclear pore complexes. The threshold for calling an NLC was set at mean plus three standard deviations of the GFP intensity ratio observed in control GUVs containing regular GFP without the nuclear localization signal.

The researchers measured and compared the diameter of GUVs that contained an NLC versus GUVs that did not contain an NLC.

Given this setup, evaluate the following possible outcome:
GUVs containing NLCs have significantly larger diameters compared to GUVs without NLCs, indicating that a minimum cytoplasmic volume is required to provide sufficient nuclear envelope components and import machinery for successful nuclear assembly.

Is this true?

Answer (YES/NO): YES